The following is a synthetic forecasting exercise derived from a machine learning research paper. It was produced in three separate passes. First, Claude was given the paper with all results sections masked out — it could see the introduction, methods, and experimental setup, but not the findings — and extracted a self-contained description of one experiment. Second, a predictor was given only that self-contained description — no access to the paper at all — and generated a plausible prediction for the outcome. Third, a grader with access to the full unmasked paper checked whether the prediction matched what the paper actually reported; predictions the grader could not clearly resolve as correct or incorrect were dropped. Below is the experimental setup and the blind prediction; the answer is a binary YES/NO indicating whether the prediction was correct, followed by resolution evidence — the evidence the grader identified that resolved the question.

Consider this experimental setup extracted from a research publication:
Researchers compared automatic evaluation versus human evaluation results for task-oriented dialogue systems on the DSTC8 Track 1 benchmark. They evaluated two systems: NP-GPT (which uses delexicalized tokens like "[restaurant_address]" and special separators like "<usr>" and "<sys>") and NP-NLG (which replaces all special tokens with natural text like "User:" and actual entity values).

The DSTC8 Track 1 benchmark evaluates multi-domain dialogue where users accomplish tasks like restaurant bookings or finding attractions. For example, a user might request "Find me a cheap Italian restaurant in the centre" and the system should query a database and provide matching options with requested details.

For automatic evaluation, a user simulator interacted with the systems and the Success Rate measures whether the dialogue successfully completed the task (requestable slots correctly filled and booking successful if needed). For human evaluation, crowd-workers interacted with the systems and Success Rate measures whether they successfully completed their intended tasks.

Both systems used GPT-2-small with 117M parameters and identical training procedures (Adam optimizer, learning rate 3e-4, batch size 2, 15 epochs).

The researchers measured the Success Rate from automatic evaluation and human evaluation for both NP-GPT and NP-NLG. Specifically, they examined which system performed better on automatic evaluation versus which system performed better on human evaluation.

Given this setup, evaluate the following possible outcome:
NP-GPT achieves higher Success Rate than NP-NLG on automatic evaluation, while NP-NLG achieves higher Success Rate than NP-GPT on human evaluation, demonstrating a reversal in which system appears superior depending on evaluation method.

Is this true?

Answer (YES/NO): YES